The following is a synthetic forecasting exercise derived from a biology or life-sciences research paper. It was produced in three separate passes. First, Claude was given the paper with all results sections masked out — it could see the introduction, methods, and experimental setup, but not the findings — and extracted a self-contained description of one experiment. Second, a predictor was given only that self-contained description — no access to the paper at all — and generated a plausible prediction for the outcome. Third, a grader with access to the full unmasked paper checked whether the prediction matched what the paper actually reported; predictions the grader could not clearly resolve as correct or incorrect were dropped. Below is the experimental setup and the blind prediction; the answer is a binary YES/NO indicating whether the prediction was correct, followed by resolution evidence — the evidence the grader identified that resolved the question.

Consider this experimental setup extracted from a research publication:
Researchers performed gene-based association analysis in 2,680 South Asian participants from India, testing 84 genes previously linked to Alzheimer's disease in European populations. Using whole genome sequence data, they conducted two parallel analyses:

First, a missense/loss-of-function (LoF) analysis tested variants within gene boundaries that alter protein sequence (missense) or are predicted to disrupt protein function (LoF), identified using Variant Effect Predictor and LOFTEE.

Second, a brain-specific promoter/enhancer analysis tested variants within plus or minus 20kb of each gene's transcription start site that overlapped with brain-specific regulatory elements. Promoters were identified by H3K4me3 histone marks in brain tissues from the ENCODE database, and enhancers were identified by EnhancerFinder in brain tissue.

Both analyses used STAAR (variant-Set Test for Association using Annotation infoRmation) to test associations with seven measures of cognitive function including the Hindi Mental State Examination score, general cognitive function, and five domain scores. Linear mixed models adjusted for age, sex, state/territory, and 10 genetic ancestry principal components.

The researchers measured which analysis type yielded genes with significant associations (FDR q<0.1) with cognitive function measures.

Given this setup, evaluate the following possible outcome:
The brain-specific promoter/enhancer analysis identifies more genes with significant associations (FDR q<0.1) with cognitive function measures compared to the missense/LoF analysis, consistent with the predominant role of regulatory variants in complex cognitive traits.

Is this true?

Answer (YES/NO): NO